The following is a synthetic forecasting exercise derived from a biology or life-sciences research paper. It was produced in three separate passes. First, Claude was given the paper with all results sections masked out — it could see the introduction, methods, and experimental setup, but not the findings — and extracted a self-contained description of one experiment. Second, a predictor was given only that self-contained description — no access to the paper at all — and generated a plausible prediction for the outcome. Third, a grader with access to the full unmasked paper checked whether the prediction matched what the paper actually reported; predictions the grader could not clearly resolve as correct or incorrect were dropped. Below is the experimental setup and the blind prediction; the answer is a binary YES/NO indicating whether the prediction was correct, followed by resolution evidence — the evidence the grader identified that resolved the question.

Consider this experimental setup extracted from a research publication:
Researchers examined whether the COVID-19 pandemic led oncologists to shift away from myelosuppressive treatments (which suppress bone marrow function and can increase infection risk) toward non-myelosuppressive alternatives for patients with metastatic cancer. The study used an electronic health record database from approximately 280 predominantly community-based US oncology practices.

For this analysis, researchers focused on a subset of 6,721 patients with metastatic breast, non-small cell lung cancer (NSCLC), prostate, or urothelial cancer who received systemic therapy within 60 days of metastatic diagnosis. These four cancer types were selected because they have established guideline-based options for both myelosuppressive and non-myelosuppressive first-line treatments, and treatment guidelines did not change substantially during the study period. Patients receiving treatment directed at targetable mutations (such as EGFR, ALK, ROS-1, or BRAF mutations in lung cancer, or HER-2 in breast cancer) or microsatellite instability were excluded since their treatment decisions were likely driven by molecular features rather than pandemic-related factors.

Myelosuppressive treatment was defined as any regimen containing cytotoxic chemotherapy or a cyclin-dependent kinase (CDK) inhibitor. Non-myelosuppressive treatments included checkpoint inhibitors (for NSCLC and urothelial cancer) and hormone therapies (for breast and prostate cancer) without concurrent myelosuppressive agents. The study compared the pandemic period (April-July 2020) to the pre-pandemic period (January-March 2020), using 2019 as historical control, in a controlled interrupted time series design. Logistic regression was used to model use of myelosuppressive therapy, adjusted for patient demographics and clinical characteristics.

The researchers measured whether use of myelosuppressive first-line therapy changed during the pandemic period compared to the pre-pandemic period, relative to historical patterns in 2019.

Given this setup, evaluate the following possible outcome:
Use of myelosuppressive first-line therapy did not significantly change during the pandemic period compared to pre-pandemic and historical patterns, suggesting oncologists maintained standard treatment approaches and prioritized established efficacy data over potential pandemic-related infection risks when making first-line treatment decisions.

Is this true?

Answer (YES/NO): YES